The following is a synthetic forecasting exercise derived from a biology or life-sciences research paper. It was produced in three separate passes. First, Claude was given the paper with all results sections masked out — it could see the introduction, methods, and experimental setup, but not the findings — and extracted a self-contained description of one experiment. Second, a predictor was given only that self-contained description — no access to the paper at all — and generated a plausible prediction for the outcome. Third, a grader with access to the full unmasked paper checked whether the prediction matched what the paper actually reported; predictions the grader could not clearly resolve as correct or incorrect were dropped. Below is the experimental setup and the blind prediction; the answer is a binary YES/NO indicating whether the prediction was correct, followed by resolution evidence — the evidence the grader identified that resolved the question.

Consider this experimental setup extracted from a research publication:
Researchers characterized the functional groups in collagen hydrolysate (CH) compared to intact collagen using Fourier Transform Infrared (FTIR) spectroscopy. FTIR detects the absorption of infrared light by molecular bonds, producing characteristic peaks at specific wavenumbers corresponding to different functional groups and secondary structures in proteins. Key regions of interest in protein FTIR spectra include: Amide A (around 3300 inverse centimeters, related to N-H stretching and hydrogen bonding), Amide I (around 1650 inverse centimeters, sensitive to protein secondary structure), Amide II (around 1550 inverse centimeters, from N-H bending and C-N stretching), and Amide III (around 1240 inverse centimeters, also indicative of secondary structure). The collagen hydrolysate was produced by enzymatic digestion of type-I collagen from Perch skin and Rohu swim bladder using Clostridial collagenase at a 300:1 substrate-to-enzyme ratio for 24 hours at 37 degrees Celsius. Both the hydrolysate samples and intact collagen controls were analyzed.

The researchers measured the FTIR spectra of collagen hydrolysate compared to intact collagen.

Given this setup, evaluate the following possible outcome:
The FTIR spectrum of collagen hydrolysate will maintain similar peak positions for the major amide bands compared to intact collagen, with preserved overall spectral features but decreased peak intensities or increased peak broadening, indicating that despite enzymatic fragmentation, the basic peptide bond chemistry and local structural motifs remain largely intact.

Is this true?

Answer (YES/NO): YES